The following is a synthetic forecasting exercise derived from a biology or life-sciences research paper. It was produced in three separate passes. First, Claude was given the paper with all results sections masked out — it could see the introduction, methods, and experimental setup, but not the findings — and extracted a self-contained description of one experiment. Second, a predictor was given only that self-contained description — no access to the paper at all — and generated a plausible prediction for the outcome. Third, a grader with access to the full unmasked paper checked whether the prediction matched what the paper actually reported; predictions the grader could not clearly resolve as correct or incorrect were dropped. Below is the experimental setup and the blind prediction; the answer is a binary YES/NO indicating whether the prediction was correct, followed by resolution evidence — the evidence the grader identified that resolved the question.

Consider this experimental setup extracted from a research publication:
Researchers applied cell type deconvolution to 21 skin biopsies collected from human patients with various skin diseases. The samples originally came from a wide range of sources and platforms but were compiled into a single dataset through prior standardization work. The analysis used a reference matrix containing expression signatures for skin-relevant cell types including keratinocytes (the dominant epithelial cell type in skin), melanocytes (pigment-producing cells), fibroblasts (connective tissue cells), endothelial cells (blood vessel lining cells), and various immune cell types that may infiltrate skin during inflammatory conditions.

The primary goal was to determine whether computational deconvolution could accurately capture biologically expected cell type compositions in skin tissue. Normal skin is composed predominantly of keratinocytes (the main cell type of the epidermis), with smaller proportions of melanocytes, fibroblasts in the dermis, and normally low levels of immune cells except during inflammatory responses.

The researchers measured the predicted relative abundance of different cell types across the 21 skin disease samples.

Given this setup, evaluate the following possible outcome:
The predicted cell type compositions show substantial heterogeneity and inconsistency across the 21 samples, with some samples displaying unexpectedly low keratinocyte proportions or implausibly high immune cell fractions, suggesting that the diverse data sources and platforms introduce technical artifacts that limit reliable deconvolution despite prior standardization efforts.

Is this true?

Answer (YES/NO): NO